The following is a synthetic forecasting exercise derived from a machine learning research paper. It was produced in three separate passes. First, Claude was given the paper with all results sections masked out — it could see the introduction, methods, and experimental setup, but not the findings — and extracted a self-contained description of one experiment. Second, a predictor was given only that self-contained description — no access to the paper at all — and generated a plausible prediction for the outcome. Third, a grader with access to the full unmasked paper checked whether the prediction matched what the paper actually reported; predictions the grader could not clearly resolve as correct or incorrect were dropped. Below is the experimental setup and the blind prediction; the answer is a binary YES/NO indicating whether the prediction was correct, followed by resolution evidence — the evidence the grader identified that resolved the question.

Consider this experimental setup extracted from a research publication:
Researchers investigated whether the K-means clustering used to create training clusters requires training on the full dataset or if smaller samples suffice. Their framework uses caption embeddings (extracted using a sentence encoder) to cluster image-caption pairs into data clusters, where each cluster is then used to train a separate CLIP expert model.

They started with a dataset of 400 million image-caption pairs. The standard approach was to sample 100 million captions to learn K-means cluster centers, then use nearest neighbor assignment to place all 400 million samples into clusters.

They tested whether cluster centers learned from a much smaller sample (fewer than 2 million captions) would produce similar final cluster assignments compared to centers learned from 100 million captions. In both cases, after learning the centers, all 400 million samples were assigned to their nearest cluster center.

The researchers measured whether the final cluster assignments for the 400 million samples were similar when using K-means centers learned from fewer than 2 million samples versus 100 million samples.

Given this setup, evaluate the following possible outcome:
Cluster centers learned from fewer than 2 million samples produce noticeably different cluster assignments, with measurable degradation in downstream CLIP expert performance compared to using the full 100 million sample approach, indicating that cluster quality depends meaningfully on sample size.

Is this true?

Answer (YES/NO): NO